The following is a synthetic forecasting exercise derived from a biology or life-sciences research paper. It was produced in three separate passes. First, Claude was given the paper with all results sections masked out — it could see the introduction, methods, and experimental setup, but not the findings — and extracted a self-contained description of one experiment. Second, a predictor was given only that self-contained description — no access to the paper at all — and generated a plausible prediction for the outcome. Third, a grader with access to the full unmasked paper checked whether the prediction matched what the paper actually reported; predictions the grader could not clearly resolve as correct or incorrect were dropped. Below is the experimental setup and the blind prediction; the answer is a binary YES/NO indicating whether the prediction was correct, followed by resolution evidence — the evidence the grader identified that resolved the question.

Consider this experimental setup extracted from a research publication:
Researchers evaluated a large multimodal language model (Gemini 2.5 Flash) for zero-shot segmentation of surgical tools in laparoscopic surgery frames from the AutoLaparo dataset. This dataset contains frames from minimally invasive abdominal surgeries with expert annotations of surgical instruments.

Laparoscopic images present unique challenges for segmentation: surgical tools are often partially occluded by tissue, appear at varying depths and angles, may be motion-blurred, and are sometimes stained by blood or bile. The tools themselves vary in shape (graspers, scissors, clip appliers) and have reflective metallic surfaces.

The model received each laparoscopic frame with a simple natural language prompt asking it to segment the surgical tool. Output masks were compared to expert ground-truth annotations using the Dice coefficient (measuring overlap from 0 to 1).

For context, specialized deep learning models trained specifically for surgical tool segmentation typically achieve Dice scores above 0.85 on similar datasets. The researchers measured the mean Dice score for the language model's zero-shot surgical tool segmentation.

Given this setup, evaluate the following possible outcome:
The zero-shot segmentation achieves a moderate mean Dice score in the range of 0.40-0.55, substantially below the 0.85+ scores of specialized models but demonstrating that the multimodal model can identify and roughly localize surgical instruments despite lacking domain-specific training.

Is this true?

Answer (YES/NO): NO